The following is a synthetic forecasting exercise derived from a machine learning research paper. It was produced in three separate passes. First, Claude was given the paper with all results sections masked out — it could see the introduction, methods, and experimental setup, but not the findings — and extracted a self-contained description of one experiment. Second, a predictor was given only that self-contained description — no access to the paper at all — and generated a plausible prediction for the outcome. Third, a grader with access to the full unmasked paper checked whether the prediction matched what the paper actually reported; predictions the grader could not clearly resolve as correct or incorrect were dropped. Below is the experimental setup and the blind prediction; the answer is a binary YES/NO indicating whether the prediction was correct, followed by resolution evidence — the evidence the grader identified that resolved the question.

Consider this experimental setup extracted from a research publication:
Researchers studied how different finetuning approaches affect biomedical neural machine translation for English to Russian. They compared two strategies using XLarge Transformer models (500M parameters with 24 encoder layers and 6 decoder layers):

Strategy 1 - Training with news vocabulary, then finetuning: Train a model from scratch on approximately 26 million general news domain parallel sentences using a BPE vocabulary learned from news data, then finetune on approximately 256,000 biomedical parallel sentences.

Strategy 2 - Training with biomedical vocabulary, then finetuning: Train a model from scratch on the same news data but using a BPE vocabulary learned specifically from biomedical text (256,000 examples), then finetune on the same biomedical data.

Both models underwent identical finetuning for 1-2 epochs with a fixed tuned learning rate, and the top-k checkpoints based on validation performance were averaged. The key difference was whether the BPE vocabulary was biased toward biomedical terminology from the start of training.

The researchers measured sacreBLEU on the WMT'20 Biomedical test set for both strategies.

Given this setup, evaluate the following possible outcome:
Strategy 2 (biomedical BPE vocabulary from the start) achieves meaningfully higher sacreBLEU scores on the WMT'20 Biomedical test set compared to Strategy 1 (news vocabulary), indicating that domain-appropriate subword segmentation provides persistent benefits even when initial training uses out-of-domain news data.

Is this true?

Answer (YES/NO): NO